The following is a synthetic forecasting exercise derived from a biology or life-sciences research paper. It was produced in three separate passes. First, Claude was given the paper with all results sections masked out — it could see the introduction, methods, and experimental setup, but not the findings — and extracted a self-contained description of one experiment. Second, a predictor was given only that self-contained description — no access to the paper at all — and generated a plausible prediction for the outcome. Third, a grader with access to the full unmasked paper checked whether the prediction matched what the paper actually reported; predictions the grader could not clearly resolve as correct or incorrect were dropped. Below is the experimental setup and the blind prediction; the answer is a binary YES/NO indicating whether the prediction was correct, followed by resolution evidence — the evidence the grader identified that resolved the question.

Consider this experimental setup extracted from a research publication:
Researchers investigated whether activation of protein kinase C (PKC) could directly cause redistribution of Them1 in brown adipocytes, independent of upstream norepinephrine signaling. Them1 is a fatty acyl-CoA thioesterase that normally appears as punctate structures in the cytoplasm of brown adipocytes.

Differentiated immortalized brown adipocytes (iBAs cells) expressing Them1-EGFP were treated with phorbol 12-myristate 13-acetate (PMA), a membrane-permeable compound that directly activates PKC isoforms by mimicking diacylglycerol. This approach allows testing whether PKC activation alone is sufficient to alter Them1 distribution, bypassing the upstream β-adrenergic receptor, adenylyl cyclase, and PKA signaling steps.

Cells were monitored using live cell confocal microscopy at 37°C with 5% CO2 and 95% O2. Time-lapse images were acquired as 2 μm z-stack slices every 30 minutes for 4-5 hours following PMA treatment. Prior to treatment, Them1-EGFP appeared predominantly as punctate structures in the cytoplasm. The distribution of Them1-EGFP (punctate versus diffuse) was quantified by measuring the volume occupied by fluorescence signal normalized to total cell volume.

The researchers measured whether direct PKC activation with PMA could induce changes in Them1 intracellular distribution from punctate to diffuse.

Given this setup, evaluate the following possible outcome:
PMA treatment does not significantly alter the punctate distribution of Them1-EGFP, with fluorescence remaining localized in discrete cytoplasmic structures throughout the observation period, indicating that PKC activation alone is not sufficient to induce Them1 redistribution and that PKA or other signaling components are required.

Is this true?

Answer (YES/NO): NO